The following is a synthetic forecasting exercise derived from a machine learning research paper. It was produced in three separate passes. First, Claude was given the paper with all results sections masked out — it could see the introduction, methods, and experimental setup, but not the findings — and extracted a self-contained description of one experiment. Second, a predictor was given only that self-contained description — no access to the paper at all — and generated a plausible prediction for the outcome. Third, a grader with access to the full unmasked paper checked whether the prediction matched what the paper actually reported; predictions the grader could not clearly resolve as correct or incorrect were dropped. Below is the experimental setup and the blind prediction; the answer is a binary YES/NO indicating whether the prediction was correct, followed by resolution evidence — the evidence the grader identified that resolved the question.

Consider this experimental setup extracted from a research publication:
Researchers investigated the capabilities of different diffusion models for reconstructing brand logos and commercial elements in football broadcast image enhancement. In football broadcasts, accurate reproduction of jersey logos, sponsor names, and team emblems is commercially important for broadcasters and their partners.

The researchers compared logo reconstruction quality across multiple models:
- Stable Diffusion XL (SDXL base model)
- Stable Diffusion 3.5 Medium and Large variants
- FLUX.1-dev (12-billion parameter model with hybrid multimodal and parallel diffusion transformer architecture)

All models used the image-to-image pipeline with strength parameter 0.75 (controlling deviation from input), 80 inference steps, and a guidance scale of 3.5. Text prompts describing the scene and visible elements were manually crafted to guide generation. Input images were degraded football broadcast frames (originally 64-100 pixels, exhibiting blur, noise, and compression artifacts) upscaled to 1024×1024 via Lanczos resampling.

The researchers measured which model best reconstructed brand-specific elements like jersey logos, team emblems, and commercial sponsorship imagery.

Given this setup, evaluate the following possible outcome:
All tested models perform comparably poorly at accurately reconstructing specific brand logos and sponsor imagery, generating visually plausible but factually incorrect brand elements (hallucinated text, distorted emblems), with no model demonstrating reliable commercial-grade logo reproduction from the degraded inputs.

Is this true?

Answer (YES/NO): NO